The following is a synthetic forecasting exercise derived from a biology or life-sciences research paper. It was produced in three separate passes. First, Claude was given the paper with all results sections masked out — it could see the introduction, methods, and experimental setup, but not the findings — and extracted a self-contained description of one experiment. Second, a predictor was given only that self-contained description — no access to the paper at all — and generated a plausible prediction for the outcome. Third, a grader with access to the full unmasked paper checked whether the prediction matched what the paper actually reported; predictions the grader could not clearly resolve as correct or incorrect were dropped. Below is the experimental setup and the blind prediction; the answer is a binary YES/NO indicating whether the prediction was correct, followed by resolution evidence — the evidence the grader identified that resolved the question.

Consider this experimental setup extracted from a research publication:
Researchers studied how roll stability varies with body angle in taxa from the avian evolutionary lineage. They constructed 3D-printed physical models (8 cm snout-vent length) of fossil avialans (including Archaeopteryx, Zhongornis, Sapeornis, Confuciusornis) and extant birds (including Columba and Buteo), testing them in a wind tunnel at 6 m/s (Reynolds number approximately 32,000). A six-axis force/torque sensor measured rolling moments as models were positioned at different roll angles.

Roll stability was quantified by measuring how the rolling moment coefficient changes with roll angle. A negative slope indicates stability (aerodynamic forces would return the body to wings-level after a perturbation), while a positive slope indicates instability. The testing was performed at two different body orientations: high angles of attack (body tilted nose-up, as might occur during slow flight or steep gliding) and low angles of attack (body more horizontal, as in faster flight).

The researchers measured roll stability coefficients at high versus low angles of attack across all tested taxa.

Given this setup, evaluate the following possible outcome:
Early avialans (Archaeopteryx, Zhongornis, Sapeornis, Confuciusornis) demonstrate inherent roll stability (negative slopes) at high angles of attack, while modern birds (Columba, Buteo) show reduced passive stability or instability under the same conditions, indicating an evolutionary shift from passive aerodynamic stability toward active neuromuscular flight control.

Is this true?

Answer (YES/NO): NO